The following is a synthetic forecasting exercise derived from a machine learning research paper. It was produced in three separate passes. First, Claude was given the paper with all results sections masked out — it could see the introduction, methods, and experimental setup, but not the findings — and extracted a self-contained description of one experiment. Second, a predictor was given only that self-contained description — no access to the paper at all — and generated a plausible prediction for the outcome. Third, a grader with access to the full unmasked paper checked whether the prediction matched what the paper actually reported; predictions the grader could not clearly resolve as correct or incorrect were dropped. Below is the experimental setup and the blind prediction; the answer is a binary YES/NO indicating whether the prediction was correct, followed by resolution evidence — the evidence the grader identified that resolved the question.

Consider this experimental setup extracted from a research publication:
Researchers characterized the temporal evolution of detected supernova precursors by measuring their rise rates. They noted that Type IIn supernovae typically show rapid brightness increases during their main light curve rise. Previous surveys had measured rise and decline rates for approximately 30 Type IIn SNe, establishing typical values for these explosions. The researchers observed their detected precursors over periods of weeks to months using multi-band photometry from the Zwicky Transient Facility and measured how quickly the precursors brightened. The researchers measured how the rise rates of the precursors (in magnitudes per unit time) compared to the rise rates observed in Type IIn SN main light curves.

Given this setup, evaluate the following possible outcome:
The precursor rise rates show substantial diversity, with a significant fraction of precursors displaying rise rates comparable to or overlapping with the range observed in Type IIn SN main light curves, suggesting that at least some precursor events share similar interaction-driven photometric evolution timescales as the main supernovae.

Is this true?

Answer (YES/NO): NO